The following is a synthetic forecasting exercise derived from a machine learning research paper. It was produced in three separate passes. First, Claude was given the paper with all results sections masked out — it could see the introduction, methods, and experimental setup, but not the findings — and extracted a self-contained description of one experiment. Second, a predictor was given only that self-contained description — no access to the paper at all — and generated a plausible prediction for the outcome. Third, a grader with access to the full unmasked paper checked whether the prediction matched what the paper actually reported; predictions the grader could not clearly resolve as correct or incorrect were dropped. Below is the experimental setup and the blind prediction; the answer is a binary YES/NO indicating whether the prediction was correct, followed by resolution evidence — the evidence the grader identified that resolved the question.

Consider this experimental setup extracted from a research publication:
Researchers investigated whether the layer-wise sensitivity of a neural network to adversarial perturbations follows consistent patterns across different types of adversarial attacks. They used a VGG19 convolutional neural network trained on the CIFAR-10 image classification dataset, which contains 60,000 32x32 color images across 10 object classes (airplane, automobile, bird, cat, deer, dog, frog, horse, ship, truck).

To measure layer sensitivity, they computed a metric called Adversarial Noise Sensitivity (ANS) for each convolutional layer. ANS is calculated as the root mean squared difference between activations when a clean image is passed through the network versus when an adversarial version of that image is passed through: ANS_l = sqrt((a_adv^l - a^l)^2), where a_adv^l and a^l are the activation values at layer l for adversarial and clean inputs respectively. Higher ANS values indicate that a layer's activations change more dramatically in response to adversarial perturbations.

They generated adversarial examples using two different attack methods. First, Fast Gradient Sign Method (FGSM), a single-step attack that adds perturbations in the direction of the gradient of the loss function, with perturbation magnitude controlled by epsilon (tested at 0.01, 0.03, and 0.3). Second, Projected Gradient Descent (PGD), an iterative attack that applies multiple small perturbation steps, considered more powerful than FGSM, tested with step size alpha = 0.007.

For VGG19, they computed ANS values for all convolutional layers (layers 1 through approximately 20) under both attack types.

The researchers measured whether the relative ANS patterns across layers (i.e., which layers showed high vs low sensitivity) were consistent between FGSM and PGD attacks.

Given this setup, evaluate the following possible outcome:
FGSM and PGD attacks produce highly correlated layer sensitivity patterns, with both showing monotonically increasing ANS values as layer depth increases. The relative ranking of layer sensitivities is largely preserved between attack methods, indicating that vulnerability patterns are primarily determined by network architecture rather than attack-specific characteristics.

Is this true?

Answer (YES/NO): NO